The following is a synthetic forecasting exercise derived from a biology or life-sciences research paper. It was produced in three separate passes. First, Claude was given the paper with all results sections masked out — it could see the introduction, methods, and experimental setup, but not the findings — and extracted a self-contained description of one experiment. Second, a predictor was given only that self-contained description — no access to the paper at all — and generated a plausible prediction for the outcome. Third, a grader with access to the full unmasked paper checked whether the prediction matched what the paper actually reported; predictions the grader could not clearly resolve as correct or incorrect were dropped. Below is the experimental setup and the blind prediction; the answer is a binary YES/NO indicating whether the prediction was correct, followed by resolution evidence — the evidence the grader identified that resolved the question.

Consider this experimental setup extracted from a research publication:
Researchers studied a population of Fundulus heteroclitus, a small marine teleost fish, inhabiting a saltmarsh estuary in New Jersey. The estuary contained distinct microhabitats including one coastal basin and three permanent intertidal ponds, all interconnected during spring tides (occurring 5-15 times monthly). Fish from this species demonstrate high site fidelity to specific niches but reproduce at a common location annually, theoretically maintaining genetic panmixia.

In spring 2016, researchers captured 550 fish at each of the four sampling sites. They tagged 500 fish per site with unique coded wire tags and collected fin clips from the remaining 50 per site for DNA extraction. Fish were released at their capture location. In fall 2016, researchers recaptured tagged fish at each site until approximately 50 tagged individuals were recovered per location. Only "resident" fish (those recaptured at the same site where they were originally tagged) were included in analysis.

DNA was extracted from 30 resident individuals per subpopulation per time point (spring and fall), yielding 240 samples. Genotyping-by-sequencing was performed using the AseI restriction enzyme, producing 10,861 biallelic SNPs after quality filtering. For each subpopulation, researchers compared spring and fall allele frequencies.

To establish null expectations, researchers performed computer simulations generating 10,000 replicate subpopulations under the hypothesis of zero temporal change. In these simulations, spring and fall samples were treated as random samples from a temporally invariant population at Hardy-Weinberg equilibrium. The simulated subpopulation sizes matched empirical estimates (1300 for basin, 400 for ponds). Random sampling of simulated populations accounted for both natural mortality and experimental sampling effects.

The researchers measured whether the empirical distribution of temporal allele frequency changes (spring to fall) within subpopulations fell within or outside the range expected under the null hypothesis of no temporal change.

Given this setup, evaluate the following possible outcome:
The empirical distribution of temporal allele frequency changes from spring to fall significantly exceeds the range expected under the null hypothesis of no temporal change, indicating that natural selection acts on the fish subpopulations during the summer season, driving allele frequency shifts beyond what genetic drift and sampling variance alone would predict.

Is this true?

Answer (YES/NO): YES